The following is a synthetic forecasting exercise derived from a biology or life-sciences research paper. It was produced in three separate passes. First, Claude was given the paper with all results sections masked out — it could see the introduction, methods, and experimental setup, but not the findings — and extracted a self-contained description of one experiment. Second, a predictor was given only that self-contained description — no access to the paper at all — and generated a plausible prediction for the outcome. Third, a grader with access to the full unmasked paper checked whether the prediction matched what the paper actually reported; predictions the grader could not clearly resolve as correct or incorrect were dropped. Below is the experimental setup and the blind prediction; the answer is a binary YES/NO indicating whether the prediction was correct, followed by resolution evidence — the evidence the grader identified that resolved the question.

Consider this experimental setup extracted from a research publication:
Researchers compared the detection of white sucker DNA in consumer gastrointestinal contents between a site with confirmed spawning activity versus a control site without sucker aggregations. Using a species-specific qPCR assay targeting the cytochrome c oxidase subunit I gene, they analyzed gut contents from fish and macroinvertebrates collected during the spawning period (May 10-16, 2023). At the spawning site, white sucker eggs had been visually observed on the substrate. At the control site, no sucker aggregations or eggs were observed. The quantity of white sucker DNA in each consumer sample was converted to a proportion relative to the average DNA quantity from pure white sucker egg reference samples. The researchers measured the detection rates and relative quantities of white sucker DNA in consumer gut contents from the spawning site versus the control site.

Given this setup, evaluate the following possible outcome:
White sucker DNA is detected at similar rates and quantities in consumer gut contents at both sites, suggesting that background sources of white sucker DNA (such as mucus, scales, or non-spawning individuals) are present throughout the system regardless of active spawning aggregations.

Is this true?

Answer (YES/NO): NO